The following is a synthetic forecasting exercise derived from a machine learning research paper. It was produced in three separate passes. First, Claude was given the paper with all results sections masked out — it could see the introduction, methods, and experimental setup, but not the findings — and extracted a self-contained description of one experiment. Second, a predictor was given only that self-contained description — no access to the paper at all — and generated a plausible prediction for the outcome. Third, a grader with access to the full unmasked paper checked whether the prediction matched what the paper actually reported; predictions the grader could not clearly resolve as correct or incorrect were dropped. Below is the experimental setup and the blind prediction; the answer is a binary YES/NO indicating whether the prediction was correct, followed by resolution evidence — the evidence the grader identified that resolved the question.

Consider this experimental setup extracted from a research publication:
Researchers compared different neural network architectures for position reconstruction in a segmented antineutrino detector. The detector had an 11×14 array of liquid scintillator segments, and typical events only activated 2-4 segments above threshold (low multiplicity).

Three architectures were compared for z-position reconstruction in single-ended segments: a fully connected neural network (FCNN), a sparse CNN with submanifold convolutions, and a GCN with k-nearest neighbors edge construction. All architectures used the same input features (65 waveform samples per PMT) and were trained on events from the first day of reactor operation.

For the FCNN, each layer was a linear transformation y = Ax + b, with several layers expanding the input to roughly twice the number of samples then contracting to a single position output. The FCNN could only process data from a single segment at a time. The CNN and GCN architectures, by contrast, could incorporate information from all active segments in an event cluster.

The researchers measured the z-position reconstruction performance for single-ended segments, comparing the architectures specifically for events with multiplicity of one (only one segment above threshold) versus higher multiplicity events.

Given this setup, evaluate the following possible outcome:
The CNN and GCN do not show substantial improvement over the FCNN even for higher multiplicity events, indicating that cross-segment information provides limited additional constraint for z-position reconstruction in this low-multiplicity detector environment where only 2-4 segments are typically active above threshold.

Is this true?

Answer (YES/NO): NO